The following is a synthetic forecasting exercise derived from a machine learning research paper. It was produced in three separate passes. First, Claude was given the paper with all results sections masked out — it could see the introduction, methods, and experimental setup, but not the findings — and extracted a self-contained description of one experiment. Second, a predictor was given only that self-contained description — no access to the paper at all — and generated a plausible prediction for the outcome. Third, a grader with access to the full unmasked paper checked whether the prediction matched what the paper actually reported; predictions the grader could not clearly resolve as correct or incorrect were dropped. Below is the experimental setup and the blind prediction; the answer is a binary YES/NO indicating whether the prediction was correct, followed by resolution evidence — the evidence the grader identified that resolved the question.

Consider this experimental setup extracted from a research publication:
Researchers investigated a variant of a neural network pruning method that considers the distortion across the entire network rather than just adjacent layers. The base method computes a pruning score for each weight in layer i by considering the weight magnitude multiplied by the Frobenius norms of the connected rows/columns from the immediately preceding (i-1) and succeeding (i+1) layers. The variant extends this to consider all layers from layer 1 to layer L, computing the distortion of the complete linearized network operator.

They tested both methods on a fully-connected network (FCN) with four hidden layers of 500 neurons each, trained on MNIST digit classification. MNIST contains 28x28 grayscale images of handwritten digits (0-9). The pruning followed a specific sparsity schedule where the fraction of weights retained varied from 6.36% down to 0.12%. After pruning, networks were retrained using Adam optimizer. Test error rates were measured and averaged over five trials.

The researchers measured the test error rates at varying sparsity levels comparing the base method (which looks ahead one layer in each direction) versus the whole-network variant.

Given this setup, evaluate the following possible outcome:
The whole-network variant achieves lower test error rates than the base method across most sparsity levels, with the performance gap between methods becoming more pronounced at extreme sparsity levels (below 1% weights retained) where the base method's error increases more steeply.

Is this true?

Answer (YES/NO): NO